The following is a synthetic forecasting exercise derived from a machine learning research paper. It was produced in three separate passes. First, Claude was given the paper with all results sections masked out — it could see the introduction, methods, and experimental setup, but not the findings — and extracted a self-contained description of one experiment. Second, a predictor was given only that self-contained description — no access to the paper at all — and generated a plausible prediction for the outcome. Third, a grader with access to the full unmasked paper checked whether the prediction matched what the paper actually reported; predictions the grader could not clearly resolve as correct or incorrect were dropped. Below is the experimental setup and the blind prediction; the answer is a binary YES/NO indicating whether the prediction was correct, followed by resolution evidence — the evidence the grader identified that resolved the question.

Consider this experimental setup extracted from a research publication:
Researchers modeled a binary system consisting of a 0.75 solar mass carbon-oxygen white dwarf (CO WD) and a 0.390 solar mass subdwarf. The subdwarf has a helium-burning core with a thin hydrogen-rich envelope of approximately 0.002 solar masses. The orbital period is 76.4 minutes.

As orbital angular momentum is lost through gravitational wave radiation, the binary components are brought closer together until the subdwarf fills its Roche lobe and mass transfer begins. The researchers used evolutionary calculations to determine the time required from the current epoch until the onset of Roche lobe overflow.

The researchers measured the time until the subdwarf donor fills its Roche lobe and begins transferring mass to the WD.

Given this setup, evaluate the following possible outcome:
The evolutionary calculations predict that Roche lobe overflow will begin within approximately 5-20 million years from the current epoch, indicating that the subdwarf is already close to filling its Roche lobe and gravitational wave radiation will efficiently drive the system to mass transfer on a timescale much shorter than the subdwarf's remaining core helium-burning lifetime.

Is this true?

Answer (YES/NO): YES